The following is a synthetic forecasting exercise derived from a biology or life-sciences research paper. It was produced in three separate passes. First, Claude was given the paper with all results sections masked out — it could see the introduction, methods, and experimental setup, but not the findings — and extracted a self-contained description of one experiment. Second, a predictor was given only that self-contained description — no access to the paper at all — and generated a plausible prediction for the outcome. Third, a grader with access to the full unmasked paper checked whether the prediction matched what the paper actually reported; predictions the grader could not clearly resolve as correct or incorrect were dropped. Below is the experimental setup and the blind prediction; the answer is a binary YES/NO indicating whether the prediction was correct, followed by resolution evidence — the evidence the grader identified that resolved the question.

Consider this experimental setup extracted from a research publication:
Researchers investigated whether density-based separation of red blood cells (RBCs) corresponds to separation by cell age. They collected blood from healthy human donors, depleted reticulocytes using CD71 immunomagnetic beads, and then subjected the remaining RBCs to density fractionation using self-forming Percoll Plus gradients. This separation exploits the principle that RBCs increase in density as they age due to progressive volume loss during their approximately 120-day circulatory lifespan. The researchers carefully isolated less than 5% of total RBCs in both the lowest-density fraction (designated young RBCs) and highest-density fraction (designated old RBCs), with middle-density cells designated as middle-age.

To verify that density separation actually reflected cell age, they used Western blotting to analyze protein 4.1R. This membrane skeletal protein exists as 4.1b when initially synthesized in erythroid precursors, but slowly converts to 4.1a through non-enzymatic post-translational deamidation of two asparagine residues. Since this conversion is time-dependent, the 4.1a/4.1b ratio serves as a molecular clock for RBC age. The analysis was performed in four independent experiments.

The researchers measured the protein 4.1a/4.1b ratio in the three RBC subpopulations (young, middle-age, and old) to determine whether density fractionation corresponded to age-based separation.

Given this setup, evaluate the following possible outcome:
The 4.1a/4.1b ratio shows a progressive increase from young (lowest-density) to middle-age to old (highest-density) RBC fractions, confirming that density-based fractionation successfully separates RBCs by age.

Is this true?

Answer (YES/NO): YES